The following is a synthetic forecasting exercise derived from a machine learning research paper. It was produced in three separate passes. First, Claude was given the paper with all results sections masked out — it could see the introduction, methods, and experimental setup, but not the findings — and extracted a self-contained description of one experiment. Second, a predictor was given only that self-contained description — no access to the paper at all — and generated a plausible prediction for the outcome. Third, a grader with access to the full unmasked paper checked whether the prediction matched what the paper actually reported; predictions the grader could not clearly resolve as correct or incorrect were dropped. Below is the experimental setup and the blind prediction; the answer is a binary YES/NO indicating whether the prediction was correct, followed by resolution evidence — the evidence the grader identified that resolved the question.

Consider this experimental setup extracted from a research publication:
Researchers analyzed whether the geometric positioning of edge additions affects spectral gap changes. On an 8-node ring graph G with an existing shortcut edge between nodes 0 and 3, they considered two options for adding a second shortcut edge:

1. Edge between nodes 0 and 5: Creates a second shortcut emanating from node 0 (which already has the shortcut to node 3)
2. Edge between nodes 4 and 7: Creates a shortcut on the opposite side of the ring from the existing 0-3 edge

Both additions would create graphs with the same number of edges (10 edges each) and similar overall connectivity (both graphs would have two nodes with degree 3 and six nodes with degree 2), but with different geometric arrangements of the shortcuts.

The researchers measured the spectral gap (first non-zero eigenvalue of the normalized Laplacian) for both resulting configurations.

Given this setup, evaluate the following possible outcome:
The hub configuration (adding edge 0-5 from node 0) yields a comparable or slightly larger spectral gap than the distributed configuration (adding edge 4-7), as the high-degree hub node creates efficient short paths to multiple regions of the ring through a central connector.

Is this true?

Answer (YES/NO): YES